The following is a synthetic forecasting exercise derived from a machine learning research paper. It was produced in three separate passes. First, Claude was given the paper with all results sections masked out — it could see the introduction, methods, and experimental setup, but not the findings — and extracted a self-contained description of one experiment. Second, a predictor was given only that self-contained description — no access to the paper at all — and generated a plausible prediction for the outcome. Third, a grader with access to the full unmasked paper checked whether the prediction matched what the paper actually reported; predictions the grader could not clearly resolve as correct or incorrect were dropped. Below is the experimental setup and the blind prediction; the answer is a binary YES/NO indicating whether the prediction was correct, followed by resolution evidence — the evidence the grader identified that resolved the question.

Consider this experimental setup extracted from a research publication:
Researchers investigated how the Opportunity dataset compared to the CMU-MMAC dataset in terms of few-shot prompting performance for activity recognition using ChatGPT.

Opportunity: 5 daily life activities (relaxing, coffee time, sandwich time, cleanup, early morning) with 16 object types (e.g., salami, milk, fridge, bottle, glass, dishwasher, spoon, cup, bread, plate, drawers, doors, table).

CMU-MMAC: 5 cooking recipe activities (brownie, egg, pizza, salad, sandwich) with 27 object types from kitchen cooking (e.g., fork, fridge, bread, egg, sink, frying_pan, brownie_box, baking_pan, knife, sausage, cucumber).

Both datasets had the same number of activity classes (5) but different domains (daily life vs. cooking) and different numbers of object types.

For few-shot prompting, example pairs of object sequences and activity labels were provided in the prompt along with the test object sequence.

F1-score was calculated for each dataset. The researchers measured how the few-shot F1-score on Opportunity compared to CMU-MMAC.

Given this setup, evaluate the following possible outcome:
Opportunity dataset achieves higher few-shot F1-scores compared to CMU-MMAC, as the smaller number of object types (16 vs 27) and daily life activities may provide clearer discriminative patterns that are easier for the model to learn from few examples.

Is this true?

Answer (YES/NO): NO